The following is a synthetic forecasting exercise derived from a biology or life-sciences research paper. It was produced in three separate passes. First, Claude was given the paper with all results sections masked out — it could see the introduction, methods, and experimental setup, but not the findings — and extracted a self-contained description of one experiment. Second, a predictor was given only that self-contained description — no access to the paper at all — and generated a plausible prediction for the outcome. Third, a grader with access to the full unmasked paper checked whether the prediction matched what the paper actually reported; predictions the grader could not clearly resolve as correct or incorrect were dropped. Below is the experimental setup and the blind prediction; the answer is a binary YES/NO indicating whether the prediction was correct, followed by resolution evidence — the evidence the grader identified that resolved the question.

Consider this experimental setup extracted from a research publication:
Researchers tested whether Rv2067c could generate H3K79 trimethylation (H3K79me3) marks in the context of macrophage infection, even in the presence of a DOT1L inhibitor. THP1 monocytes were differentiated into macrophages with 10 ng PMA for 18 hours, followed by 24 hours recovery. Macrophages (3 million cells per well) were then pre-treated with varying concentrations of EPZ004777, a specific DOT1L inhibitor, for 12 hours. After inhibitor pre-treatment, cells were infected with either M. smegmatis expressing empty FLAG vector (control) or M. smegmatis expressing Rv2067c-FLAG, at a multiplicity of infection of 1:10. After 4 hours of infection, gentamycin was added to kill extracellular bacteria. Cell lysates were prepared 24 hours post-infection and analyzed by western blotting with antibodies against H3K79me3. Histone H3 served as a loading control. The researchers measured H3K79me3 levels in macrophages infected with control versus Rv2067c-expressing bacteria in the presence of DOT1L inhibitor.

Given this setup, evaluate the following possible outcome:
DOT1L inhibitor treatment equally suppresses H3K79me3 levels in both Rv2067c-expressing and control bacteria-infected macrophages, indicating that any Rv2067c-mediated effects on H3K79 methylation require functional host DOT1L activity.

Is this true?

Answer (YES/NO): NO